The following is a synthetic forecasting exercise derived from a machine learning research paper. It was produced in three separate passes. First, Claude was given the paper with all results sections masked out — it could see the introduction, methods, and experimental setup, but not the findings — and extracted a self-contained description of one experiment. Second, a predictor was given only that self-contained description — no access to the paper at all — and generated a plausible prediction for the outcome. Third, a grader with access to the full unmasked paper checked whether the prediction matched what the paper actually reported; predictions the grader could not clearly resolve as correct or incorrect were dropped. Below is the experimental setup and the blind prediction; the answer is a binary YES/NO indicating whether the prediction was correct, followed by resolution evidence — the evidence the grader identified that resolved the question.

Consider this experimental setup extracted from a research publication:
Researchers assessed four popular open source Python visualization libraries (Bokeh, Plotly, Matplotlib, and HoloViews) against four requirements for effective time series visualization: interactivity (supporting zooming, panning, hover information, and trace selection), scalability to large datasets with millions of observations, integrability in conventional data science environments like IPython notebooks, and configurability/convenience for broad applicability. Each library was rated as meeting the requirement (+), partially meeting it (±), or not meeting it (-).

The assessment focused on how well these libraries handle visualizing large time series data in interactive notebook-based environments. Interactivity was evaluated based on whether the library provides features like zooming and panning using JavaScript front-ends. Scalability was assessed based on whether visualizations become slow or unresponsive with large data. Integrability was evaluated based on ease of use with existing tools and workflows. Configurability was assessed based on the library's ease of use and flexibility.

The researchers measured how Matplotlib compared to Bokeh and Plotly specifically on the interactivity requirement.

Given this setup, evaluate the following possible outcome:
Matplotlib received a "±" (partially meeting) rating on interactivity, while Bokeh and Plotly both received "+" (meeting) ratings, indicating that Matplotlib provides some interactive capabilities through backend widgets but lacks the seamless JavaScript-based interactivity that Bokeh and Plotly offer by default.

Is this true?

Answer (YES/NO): NO